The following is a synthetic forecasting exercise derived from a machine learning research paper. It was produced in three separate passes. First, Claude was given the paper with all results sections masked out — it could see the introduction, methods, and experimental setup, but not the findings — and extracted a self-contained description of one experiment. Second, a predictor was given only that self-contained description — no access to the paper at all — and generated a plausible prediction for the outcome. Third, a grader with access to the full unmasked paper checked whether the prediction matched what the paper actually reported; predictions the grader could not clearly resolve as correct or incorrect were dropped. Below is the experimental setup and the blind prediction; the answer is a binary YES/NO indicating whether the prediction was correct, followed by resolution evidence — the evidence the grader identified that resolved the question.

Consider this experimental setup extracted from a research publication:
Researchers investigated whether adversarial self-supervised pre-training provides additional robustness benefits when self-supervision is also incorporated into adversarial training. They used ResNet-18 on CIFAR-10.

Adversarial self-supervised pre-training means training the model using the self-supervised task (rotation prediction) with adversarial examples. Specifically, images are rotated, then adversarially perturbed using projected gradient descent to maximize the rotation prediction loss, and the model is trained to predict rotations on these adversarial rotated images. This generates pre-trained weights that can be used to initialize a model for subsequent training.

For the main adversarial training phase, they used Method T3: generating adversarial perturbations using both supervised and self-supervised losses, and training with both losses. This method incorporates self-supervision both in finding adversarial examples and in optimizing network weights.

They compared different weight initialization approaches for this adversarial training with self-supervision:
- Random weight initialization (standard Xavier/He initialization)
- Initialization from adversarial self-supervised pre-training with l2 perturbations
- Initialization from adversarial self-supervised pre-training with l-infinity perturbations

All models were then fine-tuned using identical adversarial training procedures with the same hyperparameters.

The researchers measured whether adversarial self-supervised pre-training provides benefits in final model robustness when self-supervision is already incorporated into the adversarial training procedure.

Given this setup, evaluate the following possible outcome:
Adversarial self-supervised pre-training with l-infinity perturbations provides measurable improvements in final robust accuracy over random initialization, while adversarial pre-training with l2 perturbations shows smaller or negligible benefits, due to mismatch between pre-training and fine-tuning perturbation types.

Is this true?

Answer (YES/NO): NO